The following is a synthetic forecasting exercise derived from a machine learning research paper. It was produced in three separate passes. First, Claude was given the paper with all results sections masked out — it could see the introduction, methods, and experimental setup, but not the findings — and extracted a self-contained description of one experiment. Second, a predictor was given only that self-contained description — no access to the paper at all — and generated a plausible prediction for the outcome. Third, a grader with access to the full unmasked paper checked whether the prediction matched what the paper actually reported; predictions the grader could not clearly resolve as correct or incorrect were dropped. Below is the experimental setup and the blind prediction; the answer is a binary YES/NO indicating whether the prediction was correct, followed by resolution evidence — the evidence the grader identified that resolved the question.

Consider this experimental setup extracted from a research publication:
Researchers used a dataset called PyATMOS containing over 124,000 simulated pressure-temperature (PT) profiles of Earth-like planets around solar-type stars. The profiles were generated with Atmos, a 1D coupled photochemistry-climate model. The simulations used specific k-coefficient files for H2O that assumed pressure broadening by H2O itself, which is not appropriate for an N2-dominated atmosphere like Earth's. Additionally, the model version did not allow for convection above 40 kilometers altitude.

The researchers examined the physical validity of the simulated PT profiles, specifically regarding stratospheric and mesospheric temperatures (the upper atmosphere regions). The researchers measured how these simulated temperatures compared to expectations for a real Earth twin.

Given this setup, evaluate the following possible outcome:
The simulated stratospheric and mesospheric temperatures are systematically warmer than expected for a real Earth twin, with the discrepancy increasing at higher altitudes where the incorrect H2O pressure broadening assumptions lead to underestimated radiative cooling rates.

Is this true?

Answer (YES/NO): NO